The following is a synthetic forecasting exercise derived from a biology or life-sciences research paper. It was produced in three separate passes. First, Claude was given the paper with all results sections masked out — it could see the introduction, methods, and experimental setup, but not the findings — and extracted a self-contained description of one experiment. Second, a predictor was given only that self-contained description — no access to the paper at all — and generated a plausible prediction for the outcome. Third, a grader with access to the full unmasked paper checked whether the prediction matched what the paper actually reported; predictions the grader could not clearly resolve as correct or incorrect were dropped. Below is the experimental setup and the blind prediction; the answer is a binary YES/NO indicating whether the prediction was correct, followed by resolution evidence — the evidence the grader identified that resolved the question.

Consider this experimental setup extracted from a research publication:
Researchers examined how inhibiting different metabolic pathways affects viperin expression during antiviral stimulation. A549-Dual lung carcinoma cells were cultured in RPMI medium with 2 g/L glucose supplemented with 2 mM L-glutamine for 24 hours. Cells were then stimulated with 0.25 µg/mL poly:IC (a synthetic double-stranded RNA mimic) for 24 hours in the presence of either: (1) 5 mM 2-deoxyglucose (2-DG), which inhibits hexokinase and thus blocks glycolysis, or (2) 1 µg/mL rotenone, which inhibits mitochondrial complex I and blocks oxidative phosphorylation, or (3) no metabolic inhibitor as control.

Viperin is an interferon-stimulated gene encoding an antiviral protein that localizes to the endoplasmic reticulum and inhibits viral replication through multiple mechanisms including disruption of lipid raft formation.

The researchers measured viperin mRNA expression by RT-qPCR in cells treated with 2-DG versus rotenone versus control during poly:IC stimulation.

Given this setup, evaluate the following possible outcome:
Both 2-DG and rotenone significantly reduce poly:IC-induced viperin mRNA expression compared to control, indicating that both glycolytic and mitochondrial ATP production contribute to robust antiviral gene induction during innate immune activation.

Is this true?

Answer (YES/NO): NO